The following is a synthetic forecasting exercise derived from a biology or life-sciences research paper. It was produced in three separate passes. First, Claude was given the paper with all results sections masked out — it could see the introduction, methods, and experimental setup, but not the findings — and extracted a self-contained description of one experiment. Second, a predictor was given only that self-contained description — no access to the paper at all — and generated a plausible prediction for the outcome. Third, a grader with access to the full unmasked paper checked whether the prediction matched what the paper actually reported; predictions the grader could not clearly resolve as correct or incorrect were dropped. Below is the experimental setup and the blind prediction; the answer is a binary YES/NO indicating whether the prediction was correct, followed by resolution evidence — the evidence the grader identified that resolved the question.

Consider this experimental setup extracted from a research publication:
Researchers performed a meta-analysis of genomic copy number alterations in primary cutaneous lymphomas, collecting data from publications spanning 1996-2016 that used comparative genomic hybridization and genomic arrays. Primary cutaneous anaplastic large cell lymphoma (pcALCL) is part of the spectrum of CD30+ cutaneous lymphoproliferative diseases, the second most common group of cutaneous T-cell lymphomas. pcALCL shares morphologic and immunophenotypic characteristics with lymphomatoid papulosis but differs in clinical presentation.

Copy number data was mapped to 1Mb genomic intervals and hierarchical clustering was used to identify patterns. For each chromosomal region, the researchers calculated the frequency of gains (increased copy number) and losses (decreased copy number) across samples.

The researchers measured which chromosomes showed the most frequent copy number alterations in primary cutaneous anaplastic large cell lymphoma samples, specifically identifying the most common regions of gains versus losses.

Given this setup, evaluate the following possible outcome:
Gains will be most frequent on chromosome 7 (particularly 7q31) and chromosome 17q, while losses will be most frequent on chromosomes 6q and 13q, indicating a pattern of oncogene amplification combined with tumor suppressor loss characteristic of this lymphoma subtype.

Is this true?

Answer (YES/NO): NO